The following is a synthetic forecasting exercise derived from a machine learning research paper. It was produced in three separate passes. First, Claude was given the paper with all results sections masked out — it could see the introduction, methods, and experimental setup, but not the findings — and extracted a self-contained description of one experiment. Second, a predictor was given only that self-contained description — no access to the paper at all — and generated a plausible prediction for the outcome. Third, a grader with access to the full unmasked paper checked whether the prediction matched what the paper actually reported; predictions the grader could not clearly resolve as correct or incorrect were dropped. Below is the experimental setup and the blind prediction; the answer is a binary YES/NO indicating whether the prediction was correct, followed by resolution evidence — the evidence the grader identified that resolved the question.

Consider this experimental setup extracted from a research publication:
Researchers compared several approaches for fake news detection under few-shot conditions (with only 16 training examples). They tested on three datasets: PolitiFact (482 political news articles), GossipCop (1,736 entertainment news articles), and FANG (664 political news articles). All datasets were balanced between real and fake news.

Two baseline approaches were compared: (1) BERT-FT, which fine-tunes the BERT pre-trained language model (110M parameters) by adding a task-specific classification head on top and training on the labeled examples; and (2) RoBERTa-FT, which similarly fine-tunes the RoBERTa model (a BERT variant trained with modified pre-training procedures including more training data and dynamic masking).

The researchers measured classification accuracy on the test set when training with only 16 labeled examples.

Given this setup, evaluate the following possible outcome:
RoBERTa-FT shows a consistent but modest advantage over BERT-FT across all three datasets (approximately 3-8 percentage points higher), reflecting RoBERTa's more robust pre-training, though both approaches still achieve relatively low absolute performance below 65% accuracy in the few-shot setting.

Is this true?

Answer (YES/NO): NO